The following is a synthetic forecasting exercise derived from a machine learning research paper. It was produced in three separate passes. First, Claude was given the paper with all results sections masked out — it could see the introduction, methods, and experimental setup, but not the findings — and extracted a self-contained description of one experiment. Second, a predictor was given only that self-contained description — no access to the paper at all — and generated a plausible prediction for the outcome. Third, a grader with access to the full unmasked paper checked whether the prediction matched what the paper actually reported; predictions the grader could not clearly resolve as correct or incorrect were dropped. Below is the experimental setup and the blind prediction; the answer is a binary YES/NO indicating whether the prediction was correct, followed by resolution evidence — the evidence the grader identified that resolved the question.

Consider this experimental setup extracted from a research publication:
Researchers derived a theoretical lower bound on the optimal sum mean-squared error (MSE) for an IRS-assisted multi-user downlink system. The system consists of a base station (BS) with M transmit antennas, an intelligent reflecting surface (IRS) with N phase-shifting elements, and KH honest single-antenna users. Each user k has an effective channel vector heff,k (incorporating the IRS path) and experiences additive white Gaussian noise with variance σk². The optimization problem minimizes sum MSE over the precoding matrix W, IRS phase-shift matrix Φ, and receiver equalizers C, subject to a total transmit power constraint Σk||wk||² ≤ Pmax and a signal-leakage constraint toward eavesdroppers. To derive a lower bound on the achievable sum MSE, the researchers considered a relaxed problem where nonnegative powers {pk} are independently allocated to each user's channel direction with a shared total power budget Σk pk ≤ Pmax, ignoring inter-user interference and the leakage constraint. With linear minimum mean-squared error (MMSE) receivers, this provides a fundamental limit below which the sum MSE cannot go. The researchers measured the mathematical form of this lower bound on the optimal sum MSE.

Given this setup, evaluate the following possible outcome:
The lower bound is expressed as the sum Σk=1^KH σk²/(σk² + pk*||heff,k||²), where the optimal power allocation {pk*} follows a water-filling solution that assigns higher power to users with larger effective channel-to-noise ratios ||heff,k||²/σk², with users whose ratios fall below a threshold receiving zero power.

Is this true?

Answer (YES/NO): NO